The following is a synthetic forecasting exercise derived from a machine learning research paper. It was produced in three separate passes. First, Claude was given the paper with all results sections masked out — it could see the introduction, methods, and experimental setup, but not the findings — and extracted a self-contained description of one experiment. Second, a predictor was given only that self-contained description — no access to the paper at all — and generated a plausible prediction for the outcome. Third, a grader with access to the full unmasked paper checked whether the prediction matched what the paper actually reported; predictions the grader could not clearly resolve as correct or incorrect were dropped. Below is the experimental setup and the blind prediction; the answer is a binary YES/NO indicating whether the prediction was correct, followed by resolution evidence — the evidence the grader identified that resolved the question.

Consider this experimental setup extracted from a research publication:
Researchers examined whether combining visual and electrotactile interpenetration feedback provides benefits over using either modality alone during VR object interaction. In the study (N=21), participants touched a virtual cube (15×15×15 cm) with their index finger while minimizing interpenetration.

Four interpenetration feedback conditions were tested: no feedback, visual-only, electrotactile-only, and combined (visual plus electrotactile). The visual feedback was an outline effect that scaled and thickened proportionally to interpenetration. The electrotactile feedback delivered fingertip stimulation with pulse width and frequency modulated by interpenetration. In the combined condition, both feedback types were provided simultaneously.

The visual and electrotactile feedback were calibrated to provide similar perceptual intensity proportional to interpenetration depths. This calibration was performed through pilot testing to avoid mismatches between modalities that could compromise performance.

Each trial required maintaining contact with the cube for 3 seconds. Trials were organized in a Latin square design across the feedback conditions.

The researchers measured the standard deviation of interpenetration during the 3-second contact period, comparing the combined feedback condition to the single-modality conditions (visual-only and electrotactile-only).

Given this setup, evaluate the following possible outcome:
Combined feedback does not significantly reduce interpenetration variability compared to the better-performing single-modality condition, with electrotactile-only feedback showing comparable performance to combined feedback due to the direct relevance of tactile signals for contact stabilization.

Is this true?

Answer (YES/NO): NO